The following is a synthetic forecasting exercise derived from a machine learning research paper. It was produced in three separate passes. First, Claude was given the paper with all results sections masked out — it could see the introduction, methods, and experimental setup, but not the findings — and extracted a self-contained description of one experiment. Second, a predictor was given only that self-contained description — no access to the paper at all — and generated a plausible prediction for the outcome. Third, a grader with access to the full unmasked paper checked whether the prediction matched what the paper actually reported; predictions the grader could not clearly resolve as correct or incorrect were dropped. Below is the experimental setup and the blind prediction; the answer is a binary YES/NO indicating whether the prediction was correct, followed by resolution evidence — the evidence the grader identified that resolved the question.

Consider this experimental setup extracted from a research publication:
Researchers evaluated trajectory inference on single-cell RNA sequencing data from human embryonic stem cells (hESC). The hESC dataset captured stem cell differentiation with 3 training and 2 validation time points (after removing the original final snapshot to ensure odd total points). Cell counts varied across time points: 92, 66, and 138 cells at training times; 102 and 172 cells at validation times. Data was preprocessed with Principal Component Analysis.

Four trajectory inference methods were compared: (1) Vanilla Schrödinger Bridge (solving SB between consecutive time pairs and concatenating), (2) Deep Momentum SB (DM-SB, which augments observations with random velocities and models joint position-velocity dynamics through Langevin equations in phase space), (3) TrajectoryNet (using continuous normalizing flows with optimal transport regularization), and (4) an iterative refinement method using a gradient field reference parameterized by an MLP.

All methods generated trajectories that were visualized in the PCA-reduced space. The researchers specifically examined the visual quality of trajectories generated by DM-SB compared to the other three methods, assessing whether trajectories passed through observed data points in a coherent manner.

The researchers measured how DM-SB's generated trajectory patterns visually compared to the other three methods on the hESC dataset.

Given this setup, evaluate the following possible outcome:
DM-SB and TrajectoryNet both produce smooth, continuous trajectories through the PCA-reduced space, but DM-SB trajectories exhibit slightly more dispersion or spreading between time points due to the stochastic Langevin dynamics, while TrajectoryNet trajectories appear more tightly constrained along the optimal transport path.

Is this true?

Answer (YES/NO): NO